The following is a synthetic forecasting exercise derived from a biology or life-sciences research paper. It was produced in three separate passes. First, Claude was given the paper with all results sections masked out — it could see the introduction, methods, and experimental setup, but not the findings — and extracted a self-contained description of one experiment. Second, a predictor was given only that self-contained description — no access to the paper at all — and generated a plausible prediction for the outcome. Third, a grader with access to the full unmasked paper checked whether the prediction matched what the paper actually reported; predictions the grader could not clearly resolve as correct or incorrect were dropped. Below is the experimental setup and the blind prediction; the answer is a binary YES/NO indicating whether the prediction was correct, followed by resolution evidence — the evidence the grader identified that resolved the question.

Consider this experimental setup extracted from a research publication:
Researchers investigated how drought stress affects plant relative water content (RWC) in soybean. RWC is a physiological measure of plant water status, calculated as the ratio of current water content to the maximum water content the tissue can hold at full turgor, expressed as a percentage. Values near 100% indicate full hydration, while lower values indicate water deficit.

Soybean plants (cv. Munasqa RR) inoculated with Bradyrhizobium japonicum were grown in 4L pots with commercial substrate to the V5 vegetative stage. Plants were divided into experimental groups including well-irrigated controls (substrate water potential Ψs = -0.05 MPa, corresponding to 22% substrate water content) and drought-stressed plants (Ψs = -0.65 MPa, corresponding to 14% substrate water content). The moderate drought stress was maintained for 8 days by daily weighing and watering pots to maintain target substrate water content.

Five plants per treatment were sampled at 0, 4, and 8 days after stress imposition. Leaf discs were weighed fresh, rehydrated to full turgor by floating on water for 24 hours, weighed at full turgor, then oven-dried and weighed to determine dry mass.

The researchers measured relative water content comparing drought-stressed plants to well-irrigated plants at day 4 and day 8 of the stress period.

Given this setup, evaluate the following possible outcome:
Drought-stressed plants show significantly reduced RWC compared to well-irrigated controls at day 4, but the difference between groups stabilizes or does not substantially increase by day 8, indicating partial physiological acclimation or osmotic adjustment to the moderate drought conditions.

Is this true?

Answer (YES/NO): NO